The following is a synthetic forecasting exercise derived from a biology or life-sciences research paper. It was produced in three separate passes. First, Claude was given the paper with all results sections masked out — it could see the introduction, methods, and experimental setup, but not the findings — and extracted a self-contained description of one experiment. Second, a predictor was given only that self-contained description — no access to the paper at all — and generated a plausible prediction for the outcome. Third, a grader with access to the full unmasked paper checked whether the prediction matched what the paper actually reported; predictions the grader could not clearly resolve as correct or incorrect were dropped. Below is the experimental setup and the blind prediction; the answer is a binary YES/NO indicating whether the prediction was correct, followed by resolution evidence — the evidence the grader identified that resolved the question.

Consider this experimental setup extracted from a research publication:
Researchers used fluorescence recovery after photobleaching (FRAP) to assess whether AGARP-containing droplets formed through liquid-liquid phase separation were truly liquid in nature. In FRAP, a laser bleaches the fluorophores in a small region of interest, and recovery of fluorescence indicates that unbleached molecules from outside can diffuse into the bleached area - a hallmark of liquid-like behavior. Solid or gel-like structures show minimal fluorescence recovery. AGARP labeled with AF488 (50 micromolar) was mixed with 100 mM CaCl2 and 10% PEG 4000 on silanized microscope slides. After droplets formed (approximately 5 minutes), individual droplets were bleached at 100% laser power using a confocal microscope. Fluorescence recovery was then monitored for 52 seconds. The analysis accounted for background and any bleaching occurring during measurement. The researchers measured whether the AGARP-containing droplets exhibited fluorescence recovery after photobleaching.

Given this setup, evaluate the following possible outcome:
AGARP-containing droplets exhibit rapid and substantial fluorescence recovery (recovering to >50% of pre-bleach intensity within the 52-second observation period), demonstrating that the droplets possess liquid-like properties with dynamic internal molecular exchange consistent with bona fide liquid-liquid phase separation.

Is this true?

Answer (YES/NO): YES